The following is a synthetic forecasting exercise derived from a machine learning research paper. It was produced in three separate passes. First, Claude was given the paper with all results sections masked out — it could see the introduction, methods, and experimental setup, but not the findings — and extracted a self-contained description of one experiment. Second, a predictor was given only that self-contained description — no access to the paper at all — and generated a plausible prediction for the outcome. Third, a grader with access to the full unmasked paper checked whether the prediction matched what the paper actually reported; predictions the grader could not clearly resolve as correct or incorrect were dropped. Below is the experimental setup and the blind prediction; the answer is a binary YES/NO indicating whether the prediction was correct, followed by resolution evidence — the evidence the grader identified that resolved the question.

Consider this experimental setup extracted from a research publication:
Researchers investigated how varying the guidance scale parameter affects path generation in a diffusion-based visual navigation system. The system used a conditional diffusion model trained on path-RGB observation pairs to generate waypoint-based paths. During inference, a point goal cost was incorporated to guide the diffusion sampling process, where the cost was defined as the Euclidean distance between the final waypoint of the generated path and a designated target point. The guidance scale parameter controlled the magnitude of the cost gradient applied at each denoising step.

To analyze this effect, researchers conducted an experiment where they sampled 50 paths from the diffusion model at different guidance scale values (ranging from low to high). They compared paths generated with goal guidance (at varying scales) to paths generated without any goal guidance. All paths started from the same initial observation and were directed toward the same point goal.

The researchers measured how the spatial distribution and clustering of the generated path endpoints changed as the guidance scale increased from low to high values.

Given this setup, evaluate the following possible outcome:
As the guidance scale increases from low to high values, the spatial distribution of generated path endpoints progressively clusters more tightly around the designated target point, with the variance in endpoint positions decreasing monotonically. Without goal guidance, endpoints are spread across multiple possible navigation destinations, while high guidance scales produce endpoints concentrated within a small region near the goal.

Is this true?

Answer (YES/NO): YES